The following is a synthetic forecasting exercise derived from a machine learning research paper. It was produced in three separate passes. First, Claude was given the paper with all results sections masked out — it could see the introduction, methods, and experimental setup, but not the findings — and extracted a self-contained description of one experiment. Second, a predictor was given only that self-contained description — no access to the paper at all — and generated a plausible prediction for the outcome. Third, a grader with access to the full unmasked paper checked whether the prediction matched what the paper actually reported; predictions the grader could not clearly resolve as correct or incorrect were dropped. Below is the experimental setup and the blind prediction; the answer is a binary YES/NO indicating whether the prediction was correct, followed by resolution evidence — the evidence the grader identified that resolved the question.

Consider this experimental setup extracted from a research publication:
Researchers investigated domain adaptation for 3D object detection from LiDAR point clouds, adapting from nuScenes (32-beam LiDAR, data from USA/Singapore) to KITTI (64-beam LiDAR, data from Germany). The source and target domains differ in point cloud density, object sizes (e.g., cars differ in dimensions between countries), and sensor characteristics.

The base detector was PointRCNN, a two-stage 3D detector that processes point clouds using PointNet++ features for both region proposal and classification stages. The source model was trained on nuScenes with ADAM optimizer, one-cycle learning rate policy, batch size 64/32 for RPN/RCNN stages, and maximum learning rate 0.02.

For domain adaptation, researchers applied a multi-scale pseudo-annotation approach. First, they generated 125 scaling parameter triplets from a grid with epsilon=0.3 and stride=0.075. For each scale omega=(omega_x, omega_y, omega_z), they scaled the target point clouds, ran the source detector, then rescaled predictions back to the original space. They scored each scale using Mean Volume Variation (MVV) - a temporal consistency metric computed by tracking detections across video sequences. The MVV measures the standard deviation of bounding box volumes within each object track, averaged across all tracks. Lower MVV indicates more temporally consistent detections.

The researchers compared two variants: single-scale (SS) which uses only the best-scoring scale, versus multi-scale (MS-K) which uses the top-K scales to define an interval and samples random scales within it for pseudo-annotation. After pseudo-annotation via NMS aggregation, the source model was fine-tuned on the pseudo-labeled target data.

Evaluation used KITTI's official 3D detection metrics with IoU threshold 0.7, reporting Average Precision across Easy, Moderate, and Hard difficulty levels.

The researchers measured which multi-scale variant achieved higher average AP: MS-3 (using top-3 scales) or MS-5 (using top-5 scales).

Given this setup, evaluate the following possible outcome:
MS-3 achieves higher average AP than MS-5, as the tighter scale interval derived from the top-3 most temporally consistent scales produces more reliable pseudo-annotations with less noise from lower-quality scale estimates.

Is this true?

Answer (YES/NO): YES